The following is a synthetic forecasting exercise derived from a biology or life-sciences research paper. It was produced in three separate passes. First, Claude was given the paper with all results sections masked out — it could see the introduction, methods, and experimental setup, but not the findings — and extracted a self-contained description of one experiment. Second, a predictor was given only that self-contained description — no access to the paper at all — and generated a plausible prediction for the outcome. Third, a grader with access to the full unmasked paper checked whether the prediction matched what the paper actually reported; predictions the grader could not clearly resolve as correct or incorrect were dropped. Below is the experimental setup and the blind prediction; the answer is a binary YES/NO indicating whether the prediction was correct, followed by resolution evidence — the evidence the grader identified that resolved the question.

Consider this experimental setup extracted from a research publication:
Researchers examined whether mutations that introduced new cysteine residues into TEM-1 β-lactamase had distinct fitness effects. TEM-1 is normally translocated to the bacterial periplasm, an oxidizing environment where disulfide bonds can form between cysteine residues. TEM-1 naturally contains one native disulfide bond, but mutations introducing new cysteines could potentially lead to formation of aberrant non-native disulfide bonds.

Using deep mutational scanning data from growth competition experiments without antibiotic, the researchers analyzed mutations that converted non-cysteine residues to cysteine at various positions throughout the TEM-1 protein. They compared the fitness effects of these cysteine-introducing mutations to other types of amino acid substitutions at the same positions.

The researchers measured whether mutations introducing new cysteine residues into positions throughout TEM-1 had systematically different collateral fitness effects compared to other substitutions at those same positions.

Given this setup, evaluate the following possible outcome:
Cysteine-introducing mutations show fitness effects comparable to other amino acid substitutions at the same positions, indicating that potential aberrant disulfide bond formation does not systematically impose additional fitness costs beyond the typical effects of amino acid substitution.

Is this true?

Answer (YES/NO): NO